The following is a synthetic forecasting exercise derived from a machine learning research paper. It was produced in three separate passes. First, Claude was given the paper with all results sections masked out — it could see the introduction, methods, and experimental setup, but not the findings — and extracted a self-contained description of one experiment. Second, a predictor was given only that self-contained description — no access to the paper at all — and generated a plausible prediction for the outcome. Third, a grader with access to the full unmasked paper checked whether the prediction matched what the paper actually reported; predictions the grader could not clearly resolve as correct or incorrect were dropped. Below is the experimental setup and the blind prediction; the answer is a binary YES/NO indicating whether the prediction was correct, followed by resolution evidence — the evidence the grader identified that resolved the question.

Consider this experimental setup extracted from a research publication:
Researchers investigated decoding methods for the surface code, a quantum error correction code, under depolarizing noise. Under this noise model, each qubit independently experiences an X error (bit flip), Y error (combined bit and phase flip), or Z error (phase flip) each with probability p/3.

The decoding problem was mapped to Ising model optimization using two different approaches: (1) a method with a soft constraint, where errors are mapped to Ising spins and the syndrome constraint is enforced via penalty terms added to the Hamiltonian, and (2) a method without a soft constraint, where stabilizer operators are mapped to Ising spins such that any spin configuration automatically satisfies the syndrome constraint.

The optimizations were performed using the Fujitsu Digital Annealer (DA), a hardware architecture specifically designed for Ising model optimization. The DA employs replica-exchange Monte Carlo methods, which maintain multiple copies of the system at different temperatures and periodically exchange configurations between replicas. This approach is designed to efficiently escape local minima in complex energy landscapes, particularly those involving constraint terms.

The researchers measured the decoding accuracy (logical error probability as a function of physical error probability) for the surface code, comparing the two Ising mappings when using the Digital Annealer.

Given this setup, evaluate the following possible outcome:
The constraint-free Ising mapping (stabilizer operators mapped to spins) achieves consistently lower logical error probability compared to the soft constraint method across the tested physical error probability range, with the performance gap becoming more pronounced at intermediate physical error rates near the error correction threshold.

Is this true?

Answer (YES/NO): NO